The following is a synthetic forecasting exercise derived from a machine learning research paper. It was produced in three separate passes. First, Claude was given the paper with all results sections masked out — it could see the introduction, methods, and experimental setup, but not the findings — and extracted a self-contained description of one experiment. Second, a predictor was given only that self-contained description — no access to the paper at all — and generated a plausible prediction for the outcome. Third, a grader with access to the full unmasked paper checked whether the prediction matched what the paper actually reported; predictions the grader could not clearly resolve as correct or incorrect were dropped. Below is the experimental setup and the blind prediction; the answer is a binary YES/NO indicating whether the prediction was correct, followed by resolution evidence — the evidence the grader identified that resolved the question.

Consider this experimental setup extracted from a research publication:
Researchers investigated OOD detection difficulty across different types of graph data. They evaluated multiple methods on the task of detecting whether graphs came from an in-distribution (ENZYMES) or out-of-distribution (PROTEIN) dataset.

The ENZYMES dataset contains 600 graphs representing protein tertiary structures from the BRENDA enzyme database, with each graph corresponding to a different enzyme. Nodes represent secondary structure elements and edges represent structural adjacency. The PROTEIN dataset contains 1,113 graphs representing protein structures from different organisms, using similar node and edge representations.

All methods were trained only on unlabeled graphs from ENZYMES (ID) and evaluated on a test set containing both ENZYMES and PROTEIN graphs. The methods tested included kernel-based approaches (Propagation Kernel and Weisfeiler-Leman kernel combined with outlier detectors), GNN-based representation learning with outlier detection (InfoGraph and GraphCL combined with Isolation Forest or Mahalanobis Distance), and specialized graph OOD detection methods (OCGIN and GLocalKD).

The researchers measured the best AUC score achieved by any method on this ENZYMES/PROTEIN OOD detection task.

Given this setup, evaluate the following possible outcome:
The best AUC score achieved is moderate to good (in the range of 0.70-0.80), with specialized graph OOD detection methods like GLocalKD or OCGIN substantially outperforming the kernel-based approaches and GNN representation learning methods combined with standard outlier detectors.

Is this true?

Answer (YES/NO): NO